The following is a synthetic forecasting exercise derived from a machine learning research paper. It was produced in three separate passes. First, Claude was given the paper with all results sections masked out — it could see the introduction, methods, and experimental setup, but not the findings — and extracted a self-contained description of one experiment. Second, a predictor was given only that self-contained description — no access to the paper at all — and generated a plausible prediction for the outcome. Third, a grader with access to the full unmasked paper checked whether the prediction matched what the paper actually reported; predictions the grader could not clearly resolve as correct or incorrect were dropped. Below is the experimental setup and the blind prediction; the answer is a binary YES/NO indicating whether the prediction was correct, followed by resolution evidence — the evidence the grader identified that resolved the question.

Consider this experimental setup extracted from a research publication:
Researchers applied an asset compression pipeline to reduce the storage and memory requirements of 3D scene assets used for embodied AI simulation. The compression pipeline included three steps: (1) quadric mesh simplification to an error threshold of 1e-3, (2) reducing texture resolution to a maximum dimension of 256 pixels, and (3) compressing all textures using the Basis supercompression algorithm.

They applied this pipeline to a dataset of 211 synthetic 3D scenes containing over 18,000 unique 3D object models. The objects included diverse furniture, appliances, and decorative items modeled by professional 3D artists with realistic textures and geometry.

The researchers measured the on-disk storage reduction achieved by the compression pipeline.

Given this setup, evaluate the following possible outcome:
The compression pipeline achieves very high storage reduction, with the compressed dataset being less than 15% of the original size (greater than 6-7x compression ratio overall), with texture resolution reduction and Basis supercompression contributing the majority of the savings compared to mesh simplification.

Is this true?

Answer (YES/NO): YES